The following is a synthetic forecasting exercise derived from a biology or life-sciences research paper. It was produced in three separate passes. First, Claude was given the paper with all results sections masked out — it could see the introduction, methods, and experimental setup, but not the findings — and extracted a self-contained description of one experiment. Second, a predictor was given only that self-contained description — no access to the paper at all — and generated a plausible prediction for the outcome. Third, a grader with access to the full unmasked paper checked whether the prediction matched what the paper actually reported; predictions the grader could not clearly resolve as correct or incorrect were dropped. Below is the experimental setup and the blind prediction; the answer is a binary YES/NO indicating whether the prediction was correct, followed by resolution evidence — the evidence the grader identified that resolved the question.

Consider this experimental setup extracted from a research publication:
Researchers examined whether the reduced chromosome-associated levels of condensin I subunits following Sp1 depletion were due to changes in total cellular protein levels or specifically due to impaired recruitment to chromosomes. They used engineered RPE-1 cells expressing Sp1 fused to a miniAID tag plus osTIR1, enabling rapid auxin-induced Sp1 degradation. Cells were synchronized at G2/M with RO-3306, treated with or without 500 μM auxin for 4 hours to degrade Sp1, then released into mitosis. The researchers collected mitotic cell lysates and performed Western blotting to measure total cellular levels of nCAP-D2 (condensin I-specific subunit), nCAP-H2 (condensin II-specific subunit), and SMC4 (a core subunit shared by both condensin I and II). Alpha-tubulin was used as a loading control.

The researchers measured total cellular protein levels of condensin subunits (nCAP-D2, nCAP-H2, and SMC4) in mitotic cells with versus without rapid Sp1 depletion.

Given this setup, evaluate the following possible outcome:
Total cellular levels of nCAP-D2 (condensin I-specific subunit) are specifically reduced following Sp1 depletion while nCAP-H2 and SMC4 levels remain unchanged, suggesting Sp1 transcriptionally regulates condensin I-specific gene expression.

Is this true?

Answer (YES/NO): NO